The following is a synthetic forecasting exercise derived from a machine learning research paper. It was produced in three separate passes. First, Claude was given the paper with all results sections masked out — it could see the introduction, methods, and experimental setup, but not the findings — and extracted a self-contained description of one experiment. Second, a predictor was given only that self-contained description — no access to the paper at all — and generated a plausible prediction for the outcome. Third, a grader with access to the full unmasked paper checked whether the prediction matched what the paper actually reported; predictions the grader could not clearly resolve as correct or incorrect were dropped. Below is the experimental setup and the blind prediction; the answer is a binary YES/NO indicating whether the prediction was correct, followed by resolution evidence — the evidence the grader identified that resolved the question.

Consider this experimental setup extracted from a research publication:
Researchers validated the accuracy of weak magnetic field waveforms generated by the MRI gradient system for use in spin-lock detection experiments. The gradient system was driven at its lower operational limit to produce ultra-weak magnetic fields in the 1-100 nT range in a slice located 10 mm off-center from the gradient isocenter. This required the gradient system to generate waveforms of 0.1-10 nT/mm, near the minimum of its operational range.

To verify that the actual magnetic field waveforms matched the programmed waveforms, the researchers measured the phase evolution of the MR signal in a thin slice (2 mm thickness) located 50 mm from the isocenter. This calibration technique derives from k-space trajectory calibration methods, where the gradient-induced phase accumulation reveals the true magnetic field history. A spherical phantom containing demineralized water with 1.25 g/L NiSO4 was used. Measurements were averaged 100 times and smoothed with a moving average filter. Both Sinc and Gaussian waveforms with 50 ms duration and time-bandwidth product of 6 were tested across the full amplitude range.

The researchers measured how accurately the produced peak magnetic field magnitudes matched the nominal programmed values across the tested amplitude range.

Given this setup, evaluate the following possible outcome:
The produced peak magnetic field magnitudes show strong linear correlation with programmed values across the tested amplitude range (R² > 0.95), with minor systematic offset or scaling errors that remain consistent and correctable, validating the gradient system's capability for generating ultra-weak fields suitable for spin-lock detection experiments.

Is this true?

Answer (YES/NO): YES